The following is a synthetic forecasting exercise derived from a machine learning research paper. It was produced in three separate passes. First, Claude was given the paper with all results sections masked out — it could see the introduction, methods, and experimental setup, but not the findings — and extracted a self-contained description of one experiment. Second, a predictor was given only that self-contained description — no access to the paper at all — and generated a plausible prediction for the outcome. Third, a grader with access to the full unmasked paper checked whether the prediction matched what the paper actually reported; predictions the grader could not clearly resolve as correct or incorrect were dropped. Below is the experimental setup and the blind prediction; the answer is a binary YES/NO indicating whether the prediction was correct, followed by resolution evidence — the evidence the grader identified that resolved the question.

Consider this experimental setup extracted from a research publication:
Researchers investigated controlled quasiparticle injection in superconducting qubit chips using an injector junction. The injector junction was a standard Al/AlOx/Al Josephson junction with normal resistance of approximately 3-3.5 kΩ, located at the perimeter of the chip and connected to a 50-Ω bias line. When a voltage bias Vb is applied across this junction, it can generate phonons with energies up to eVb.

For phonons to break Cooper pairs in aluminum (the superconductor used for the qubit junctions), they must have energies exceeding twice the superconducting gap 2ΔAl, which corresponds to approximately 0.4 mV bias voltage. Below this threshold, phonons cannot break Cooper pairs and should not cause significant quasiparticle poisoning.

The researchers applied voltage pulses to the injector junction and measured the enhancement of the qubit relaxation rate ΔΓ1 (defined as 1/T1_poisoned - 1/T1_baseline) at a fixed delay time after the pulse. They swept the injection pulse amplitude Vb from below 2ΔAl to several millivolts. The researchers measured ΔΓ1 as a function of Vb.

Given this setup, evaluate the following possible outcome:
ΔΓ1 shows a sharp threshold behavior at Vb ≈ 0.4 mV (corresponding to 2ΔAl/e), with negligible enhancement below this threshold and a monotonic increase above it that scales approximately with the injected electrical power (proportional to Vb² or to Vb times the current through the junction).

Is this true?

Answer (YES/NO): NO